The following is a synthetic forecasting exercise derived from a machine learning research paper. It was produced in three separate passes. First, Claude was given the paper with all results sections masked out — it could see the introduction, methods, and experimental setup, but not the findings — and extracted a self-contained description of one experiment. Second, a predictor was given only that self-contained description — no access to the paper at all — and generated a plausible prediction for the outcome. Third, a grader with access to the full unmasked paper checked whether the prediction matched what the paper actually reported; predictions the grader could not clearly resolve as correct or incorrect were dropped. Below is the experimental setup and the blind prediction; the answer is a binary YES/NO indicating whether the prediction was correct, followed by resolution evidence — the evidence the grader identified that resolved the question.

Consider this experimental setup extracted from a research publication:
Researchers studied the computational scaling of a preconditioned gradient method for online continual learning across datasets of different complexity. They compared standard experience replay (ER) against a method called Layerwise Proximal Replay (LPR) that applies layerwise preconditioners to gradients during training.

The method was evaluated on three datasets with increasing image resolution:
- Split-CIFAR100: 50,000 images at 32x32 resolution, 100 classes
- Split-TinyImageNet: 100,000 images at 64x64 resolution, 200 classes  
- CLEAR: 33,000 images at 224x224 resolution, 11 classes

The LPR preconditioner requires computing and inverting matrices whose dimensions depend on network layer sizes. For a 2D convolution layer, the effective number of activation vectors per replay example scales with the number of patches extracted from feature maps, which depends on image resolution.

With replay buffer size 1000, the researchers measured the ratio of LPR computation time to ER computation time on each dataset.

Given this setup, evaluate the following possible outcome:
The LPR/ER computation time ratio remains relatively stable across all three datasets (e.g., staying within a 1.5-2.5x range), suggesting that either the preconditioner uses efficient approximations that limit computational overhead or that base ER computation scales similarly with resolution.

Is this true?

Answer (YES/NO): NO